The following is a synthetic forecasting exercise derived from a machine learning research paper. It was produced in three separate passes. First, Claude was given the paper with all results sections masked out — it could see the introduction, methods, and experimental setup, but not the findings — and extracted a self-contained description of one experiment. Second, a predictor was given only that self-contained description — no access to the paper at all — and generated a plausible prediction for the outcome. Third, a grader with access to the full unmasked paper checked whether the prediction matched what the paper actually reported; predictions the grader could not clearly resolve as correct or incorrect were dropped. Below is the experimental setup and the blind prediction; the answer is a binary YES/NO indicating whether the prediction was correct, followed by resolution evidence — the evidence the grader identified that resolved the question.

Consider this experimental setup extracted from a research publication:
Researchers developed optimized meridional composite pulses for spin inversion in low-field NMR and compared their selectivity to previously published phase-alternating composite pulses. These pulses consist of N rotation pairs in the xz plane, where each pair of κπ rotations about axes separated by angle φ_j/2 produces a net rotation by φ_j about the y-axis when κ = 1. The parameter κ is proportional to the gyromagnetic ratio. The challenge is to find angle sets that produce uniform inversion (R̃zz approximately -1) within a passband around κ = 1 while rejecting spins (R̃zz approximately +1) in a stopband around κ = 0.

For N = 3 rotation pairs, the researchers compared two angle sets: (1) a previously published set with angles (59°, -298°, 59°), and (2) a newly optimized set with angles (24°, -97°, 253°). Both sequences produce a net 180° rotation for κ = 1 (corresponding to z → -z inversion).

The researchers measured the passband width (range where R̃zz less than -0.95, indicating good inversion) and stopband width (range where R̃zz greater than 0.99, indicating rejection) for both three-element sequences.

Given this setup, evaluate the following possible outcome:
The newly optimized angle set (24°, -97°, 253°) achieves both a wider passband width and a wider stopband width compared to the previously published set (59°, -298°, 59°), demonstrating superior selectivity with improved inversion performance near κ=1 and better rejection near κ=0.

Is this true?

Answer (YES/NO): NO